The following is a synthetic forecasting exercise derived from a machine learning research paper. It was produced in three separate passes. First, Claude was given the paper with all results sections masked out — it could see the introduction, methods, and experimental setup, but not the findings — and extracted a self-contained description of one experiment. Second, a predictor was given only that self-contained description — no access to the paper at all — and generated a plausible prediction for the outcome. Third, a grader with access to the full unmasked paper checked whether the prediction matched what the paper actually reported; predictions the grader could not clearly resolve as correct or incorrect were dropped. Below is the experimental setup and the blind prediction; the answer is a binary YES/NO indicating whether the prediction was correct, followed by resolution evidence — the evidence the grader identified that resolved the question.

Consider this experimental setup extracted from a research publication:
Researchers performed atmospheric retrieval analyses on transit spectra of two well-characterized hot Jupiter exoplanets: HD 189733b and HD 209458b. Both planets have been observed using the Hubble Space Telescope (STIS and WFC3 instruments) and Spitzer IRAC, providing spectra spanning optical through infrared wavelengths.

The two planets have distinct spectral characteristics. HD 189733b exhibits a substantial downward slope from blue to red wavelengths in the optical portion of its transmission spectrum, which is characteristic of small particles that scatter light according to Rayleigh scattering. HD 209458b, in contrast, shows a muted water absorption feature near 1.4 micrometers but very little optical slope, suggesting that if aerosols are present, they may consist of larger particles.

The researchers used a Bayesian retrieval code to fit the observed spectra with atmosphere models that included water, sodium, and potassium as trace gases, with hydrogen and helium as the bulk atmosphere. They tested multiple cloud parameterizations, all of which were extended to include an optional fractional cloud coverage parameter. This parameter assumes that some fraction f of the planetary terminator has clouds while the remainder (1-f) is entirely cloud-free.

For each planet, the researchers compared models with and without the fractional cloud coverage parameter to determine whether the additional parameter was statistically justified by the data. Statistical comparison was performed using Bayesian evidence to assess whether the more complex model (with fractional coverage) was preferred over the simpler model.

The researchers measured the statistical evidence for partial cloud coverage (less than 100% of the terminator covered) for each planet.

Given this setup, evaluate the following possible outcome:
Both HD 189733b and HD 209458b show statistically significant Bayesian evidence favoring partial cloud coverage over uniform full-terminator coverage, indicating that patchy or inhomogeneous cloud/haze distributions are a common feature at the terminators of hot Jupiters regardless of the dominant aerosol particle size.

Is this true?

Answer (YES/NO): NO